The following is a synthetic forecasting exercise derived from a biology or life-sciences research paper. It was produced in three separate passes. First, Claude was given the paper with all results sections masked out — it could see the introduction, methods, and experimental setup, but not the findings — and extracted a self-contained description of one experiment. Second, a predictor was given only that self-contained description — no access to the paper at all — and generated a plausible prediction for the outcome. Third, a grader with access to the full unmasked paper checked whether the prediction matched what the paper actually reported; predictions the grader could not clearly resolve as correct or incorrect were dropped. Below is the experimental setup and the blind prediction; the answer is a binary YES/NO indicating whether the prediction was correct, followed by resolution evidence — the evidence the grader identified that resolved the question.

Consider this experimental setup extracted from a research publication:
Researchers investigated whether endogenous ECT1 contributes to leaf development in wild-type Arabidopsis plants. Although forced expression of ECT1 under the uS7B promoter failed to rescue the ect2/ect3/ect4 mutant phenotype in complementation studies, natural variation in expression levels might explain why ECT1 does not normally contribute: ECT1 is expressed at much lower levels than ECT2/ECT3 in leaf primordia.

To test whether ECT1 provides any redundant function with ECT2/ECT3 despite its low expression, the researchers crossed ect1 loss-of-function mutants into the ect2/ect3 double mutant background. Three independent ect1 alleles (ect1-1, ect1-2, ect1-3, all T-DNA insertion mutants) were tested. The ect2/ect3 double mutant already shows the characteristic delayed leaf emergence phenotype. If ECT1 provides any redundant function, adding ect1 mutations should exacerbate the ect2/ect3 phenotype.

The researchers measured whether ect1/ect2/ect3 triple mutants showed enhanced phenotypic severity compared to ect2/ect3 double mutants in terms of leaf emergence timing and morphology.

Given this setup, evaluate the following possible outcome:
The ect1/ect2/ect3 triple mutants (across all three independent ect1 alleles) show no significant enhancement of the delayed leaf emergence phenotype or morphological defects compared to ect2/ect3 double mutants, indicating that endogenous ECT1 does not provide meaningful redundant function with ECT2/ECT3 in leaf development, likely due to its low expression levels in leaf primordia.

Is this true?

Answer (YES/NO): NO